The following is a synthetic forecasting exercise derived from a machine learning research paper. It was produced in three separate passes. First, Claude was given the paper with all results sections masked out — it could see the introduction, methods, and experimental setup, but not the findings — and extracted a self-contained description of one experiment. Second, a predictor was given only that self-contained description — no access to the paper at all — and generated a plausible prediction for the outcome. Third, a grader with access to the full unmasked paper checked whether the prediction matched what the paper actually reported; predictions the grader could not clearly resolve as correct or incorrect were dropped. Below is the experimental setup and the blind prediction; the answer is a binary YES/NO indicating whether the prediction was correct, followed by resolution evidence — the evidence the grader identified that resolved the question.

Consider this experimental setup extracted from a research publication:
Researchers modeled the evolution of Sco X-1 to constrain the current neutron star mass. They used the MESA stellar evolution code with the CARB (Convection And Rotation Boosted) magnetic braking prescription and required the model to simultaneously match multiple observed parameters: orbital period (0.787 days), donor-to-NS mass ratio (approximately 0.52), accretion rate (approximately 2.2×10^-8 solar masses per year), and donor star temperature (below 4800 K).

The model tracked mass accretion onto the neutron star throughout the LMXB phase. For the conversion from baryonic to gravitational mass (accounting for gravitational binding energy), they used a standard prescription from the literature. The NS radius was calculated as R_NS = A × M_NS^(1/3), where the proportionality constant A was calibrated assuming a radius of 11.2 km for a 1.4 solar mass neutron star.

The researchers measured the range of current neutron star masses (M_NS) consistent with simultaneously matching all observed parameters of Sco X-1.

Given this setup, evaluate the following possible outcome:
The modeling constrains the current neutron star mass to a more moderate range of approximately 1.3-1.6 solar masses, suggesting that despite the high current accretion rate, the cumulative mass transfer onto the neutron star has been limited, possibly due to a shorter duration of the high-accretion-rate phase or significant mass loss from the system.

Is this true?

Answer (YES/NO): NO